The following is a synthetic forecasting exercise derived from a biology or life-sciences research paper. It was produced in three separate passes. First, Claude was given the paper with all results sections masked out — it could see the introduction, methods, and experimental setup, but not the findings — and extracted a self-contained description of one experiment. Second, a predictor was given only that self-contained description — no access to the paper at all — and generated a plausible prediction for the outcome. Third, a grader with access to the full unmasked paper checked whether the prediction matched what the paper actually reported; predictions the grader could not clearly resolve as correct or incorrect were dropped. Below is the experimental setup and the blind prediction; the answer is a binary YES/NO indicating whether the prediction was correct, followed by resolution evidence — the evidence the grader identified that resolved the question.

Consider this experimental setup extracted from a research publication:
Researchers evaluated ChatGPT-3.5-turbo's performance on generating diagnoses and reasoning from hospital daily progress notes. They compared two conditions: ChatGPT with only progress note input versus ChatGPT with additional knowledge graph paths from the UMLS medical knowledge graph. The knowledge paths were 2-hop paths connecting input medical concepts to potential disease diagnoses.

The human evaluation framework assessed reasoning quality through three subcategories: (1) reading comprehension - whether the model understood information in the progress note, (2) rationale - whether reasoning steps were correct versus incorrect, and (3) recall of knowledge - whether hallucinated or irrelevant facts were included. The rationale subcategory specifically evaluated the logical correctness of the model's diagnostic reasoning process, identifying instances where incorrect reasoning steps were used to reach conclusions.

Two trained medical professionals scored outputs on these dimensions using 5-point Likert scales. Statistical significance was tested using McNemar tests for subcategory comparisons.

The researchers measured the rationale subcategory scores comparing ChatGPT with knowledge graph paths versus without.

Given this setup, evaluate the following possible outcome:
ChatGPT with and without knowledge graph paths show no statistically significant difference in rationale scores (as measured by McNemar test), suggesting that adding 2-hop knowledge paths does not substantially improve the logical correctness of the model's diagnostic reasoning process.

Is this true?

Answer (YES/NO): NO